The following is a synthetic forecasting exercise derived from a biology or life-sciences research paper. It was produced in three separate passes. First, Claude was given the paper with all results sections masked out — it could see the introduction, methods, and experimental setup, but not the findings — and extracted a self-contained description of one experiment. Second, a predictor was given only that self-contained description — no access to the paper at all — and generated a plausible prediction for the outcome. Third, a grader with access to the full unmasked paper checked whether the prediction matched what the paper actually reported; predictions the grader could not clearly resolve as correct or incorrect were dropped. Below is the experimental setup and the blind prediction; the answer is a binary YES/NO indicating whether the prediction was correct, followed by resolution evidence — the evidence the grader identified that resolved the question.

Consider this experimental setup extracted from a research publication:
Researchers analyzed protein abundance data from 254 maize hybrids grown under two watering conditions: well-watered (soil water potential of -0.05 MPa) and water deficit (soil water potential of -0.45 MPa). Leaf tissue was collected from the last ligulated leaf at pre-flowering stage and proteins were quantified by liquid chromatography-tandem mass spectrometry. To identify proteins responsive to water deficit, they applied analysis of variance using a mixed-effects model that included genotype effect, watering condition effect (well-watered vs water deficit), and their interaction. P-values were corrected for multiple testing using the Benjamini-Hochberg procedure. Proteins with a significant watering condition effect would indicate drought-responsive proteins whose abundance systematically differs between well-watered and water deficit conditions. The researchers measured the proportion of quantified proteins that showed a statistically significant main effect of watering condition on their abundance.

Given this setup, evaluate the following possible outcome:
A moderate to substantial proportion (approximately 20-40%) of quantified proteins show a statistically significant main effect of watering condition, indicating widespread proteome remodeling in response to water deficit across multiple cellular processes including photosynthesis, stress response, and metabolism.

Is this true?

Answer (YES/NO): NO